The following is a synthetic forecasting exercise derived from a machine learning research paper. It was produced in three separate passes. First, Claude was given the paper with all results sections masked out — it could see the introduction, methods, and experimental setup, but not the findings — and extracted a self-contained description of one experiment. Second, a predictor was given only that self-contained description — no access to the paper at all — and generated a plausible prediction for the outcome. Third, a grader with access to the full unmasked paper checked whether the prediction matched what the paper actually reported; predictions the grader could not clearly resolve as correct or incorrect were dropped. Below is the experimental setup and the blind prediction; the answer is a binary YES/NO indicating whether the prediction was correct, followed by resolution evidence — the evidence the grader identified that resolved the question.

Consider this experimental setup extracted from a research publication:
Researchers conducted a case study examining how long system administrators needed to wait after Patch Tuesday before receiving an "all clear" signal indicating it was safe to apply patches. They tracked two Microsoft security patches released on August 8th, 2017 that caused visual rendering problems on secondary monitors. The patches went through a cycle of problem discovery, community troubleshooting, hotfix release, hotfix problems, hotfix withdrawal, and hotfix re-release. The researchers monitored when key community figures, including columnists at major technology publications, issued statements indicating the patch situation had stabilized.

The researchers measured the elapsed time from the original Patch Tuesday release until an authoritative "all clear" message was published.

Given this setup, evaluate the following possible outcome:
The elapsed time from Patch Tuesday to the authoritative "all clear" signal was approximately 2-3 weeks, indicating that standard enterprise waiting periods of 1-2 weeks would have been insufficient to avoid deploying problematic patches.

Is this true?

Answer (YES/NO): NO